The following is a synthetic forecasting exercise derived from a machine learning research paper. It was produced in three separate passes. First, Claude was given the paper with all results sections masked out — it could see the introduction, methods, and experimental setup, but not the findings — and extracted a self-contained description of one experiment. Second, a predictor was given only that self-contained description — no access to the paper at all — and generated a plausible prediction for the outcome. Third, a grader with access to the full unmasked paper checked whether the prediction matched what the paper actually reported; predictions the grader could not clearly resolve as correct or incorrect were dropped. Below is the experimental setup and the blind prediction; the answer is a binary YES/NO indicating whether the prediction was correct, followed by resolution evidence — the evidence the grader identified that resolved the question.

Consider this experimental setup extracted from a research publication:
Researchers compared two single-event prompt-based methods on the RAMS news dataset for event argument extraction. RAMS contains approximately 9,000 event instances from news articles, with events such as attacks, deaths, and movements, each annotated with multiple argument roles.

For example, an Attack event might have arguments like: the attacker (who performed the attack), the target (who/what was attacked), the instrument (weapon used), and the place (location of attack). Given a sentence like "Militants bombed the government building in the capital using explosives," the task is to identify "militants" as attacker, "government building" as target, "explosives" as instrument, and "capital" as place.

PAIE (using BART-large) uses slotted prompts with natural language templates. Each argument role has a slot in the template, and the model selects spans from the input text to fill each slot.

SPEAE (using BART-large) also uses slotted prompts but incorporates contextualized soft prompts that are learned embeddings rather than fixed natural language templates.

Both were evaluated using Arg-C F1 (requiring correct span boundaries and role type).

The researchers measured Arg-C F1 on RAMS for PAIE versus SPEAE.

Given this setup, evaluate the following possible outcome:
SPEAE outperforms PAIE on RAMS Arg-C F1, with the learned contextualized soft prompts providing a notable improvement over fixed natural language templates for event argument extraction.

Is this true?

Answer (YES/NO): YES